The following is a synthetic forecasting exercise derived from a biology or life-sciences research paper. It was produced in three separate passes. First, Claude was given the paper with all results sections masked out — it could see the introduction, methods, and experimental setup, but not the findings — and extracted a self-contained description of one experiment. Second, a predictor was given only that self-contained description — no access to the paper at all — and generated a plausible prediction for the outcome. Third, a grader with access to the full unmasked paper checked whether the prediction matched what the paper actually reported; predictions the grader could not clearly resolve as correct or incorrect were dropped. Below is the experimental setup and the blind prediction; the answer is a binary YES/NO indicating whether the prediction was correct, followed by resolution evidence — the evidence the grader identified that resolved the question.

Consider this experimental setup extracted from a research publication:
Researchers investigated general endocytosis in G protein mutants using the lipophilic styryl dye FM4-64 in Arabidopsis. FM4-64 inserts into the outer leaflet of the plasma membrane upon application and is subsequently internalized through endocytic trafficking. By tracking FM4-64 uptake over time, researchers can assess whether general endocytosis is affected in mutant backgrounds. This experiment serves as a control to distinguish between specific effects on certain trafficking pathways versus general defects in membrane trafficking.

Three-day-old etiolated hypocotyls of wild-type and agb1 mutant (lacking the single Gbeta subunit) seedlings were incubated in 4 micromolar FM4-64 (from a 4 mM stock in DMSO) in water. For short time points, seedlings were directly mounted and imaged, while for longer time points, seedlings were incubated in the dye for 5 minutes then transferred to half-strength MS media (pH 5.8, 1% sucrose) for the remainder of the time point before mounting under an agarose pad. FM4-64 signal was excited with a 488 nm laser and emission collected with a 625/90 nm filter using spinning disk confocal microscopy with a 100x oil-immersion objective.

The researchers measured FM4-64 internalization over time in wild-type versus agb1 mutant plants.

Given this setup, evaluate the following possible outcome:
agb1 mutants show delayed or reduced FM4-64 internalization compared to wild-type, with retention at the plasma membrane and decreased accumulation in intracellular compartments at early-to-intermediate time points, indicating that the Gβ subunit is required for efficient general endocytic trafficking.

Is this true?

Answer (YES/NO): NO